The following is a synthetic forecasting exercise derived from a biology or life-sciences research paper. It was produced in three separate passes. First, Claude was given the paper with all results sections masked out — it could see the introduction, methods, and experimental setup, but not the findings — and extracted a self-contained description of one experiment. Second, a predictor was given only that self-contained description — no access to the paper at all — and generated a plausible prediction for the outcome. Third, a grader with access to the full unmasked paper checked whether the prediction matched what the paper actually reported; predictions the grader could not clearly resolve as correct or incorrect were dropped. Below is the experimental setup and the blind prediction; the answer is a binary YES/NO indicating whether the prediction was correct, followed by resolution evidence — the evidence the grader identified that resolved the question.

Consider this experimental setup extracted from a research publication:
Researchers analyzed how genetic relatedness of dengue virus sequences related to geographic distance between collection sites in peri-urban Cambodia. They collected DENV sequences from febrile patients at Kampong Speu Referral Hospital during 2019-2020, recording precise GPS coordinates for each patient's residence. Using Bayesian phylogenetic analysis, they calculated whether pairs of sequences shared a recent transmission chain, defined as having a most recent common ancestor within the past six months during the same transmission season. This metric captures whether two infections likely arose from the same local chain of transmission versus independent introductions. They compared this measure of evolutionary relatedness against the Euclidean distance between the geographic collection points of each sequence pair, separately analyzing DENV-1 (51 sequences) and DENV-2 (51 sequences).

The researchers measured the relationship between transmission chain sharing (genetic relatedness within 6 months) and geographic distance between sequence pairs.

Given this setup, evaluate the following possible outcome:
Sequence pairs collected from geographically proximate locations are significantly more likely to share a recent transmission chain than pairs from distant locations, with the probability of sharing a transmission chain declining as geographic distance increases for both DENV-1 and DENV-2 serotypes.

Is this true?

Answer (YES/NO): YES